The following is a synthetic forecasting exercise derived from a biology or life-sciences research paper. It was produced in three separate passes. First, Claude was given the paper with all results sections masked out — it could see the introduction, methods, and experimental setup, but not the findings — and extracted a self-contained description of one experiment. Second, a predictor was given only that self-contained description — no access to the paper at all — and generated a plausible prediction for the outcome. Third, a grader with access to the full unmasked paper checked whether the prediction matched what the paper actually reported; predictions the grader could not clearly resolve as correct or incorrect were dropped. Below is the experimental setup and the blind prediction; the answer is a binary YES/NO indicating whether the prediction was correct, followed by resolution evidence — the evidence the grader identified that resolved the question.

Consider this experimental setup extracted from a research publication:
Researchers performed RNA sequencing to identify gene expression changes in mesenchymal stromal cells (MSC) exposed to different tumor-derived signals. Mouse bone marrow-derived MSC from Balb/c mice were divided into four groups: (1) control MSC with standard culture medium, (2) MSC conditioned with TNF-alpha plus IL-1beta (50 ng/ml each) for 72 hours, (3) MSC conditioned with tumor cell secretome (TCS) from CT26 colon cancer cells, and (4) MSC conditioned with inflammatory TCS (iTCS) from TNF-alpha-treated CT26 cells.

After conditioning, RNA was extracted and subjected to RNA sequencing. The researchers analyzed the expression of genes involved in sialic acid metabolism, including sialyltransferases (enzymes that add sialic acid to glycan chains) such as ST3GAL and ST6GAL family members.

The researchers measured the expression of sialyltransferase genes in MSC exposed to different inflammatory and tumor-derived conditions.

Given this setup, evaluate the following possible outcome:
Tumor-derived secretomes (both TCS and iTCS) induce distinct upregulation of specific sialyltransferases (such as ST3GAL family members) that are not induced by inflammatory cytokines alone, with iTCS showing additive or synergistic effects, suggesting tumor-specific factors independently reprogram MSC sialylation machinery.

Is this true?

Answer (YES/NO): NO